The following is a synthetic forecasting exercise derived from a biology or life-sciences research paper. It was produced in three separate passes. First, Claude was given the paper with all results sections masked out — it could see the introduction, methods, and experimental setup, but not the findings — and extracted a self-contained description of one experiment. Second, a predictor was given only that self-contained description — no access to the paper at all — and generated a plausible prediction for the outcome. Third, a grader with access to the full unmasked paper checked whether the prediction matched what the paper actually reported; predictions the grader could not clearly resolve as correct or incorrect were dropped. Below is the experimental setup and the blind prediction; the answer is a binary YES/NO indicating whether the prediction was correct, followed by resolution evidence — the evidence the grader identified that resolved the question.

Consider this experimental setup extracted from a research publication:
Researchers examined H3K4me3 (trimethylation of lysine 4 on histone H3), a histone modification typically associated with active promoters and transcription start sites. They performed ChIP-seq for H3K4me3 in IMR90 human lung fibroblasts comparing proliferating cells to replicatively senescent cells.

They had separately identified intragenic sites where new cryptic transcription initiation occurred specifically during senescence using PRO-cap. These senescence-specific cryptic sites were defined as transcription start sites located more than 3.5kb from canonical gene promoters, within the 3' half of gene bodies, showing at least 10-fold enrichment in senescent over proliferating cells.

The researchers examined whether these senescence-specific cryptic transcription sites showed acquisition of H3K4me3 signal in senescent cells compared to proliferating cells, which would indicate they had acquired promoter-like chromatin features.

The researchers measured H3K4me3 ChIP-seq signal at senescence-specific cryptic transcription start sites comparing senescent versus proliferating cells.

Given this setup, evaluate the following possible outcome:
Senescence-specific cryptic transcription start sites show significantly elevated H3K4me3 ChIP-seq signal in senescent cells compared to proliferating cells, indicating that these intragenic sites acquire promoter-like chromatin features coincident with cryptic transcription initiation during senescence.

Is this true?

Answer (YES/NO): YES